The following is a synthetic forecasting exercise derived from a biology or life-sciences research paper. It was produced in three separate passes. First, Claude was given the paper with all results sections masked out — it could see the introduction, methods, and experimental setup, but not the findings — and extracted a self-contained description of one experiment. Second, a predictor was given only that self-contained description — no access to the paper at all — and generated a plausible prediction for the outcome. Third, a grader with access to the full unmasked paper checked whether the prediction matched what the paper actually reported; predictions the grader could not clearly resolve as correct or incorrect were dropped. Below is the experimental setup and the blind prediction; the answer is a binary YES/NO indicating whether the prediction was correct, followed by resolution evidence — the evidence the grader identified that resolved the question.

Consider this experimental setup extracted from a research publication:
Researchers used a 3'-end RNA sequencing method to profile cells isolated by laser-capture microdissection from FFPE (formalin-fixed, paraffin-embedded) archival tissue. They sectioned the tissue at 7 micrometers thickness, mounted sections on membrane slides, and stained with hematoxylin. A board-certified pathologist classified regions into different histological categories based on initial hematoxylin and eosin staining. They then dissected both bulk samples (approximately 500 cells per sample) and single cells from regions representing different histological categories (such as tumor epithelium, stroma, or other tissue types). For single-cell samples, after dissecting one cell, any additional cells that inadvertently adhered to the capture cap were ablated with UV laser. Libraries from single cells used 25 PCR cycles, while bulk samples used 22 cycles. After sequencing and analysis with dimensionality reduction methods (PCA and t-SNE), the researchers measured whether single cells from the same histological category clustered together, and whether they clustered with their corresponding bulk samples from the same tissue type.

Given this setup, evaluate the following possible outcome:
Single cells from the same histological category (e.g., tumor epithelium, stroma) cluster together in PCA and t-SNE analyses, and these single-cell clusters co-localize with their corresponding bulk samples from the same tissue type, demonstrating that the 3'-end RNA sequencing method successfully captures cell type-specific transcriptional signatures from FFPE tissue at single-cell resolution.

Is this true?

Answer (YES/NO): NO